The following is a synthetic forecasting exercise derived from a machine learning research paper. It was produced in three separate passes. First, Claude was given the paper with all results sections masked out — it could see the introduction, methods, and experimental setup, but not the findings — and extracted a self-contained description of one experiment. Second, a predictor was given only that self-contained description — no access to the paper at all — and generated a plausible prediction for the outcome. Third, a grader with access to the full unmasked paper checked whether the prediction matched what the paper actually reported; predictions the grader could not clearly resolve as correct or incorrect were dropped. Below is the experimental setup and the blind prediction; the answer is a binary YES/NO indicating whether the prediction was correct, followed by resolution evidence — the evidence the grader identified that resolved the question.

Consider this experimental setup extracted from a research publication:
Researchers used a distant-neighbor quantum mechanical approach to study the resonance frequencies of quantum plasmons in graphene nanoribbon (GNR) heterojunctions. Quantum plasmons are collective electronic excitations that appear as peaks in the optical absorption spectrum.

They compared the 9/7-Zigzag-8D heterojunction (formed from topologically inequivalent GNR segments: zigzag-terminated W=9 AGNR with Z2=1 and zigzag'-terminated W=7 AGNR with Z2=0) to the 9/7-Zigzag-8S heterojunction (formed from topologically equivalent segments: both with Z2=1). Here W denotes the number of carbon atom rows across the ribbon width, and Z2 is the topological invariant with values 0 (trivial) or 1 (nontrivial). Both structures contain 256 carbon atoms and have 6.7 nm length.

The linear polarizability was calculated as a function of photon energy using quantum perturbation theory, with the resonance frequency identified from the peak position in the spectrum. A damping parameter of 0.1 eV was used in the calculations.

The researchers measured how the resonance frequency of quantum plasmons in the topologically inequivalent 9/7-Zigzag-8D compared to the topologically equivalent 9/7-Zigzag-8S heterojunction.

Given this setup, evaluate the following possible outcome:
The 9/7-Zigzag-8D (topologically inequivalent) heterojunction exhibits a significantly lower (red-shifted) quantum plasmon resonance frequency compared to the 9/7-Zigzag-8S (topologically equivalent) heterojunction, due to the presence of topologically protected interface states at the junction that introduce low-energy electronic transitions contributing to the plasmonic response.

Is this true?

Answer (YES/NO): YES